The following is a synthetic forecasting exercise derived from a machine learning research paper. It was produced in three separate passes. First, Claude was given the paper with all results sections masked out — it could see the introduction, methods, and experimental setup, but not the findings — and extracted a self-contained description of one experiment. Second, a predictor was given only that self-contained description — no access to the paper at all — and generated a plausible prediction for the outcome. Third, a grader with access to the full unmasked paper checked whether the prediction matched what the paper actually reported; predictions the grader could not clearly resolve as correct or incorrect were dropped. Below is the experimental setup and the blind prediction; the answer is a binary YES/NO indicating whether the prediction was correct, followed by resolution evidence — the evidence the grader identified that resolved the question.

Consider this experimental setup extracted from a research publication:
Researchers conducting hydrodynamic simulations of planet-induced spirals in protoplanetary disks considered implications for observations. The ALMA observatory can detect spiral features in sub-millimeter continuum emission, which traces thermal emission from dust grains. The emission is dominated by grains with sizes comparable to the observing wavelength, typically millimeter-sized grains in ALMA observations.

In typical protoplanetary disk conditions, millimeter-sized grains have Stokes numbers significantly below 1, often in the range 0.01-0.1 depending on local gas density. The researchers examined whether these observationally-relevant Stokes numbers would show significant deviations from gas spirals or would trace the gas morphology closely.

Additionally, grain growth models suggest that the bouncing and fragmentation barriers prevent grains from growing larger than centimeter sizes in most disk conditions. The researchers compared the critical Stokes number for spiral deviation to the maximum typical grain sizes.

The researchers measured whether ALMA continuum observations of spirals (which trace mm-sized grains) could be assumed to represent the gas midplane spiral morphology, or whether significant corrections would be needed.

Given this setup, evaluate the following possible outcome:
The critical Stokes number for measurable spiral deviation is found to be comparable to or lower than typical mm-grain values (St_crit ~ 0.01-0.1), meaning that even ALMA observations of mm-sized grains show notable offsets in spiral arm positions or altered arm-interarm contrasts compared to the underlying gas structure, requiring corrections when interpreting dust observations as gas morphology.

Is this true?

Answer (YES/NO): NO